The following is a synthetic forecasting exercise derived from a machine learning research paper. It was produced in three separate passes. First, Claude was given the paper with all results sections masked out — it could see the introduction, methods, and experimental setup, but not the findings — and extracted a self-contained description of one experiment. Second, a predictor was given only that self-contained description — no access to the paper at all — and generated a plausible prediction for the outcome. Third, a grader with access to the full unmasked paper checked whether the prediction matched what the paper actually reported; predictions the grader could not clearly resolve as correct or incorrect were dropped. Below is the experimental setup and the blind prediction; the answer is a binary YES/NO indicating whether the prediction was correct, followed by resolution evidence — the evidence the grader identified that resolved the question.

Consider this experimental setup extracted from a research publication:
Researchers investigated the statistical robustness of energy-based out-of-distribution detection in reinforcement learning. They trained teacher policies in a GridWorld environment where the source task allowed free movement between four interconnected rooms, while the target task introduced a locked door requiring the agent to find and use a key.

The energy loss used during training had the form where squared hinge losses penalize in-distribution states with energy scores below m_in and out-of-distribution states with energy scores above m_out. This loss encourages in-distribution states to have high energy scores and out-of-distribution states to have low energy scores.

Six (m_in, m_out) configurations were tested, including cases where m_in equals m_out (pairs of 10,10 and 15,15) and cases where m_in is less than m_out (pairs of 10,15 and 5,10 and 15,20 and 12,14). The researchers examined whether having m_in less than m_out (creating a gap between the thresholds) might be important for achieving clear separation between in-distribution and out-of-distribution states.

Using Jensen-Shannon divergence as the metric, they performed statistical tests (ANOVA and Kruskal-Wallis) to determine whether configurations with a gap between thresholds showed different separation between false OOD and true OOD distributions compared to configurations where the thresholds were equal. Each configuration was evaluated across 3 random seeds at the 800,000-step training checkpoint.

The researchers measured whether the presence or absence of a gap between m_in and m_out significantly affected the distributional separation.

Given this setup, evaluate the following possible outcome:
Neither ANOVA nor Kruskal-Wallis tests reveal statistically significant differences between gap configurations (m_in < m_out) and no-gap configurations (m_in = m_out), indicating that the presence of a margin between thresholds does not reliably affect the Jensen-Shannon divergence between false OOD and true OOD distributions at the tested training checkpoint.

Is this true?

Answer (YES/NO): YES